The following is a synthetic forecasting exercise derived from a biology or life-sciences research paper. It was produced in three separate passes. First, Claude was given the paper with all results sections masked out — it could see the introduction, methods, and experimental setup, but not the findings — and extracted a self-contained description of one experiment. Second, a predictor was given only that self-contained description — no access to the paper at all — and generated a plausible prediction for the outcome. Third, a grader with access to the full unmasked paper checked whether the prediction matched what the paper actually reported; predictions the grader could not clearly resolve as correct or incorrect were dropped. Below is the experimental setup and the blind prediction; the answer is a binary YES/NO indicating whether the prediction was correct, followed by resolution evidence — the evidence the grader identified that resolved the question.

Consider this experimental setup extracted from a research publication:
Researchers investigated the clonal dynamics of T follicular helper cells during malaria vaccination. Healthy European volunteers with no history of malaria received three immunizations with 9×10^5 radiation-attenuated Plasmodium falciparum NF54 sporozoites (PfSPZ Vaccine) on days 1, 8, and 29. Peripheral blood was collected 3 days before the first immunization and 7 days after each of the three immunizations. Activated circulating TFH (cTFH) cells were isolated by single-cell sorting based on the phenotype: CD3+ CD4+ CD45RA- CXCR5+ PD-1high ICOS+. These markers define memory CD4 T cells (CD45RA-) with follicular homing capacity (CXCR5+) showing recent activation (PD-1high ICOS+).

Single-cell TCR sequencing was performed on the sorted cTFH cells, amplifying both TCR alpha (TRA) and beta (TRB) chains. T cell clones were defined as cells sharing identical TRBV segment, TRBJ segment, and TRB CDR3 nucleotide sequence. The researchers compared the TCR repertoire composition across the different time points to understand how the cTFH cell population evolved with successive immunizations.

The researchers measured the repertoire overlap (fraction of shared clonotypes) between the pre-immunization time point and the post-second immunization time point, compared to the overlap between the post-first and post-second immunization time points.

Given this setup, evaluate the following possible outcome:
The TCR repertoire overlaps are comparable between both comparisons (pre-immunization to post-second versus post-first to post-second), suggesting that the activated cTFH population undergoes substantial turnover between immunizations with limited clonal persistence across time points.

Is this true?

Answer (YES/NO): NO